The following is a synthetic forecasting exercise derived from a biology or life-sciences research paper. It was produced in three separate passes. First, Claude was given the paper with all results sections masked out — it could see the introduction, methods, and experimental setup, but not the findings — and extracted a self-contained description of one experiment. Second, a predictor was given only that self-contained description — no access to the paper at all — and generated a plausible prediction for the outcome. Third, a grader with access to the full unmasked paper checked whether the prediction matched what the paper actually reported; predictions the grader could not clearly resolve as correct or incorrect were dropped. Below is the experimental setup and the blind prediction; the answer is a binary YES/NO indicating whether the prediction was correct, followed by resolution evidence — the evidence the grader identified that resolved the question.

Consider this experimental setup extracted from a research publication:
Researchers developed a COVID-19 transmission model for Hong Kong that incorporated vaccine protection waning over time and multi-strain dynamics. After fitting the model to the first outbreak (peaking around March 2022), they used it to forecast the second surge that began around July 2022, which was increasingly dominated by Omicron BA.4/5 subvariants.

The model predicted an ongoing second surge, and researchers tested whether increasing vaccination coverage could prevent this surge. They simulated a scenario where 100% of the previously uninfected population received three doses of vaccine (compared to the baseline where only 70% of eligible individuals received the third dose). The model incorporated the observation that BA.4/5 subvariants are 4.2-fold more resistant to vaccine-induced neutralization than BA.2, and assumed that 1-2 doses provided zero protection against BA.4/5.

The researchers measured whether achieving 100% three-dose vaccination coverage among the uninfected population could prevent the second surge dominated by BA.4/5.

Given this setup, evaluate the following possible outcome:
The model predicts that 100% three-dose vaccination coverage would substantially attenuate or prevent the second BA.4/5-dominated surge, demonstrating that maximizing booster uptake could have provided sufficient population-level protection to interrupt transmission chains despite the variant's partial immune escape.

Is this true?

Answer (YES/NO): NO